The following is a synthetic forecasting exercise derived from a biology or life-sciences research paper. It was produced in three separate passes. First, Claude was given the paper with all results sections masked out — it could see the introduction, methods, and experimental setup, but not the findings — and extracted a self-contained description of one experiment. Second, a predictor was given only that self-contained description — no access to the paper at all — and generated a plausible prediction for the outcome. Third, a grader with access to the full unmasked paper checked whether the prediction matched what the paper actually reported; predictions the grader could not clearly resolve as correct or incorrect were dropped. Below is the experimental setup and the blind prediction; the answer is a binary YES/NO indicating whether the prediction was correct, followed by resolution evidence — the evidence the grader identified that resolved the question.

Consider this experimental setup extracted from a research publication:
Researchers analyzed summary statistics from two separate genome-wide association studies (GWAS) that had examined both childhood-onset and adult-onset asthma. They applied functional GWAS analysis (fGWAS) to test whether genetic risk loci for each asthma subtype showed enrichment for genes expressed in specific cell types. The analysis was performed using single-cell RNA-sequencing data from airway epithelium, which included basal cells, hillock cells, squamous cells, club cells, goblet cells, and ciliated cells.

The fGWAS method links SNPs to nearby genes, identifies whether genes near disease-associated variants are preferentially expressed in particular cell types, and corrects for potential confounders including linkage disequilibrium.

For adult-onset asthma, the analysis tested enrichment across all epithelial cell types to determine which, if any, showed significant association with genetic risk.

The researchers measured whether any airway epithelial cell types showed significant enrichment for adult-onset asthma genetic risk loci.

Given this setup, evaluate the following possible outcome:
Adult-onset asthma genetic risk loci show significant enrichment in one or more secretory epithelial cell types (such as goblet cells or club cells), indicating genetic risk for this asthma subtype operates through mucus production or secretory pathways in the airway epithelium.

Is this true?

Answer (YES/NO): NO